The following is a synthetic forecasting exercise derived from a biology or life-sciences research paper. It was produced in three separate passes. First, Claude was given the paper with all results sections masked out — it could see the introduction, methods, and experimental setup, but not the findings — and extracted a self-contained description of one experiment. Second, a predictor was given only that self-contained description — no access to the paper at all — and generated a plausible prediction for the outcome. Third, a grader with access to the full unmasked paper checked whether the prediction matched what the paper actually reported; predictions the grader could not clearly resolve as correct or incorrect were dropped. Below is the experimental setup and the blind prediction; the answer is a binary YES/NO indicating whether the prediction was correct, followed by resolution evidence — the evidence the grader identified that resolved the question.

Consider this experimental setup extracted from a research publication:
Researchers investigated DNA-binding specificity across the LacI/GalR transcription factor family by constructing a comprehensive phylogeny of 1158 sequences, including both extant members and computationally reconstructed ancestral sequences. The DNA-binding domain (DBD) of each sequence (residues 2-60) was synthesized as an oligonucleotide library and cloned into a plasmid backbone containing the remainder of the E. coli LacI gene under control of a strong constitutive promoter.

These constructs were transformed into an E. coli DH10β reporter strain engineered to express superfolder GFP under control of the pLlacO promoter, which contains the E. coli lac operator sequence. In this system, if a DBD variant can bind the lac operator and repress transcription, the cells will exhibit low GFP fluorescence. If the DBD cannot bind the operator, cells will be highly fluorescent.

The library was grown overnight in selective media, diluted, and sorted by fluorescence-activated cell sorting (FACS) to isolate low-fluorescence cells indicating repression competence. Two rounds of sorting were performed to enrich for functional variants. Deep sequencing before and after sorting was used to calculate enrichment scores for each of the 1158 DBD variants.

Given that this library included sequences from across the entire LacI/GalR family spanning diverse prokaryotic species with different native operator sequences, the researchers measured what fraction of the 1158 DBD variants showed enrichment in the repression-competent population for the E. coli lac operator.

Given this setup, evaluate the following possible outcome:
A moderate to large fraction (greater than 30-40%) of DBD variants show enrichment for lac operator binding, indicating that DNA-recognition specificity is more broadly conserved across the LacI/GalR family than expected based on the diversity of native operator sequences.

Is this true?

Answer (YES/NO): NO